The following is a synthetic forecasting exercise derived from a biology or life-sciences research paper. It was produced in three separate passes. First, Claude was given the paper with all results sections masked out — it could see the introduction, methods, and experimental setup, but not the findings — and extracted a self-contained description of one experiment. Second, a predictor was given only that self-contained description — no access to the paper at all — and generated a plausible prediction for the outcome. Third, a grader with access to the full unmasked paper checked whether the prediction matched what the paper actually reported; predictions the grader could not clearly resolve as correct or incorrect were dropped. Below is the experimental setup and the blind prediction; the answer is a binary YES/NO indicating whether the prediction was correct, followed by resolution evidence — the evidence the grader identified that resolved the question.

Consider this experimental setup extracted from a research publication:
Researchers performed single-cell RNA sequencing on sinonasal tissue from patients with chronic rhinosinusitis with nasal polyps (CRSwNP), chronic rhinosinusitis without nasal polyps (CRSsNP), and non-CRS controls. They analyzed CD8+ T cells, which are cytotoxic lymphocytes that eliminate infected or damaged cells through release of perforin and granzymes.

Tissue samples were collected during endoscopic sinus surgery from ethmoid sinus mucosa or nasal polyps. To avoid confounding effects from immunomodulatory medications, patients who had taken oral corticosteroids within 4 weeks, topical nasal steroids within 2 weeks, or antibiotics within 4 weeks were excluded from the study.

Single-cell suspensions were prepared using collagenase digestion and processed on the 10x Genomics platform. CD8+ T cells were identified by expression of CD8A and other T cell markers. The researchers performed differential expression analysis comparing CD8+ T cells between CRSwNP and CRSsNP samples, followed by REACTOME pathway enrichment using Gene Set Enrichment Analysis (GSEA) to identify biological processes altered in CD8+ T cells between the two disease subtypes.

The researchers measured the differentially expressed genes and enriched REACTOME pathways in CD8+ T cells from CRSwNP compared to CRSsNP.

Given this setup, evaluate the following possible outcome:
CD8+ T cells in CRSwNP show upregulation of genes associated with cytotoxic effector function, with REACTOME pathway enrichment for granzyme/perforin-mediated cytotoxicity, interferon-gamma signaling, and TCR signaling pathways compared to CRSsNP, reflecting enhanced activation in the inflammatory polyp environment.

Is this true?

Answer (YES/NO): NO